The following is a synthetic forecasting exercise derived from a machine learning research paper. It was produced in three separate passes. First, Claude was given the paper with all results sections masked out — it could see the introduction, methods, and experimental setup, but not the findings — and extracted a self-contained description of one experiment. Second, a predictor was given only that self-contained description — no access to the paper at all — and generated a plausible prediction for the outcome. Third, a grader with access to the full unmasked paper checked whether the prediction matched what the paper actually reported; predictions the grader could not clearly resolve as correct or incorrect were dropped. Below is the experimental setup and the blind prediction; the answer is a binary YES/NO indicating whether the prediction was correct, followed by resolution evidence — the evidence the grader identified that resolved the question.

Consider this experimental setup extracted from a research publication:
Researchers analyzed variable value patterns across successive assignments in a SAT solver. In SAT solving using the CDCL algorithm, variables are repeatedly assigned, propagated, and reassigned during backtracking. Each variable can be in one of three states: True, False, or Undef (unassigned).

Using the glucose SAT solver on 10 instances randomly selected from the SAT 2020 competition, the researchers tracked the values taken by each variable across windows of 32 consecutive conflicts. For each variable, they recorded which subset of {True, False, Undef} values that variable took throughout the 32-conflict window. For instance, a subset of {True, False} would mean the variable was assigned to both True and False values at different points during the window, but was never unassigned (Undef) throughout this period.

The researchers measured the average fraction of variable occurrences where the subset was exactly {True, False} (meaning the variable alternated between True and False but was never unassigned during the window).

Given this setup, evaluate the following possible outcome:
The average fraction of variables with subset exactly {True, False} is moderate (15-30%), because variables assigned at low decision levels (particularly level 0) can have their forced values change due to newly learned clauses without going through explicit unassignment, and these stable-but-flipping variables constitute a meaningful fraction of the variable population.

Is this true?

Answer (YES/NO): NO